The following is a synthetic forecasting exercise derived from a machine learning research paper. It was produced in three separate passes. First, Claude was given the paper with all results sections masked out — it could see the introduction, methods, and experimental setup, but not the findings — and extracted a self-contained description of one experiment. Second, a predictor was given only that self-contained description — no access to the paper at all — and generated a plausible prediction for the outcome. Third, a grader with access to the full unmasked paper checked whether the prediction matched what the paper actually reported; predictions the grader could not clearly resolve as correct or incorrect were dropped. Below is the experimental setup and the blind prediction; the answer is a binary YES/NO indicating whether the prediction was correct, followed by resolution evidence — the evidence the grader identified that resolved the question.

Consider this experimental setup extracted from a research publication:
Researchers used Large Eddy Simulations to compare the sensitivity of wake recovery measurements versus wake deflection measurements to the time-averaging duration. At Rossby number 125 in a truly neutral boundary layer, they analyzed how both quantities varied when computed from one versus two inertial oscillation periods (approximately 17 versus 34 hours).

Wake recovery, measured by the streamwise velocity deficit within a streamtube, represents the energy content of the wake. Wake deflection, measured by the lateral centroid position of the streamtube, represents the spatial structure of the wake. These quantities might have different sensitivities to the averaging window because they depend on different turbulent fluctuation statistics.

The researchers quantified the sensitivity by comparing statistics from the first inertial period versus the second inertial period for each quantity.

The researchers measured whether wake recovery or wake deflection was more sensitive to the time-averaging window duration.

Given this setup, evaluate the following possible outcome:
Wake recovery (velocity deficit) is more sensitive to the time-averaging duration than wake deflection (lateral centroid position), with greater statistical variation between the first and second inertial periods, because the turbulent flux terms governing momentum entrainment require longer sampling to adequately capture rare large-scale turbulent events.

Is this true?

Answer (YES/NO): NO